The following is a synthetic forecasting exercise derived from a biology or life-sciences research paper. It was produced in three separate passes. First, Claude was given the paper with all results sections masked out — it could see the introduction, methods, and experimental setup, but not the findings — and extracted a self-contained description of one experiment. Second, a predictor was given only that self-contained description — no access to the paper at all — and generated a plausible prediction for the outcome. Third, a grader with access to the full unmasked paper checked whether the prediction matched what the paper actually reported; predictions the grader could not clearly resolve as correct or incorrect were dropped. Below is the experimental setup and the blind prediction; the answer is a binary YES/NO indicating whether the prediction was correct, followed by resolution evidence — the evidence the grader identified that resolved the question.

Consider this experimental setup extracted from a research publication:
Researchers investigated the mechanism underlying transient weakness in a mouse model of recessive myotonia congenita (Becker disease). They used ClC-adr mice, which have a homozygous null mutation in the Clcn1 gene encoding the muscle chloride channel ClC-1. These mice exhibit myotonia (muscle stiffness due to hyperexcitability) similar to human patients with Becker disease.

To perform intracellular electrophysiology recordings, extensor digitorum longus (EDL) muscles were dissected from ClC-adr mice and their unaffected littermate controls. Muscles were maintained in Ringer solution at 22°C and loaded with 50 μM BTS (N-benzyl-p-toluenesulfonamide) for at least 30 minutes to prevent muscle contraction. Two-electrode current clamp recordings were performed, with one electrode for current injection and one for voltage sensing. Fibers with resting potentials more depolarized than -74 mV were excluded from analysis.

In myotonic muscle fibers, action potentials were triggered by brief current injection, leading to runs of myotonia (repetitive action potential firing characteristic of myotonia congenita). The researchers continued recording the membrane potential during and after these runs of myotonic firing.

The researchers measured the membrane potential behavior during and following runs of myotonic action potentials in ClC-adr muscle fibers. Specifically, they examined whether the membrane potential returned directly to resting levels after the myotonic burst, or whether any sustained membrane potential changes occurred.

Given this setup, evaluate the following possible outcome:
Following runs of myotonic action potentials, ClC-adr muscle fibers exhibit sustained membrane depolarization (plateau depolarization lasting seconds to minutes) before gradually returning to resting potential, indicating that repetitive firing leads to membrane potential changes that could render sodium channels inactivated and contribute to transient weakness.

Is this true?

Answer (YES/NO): YES